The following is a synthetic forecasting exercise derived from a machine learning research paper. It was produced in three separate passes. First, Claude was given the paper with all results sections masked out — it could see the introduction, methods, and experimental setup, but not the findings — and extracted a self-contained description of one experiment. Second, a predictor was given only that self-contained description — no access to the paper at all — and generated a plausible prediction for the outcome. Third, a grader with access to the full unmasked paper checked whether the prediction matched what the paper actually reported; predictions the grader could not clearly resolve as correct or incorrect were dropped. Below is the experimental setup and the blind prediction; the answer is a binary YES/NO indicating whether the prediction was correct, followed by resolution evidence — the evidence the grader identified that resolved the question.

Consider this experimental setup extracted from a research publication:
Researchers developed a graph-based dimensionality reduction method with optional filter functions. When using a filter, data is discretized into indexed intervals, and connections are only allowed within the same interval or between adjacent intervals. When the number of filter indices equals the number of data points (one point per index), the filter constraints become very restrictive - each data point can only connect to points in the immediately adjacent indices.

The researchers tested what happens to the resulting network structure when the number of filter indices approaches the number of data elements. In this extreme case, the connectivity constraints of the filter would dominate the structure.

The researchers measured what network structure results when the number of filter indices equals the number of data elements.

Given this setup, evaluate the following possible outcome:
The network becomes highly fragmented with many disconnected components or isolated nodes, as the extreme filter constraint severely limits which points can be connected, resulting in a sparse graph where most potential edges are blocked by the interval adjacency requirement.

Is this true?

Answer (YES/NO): NO